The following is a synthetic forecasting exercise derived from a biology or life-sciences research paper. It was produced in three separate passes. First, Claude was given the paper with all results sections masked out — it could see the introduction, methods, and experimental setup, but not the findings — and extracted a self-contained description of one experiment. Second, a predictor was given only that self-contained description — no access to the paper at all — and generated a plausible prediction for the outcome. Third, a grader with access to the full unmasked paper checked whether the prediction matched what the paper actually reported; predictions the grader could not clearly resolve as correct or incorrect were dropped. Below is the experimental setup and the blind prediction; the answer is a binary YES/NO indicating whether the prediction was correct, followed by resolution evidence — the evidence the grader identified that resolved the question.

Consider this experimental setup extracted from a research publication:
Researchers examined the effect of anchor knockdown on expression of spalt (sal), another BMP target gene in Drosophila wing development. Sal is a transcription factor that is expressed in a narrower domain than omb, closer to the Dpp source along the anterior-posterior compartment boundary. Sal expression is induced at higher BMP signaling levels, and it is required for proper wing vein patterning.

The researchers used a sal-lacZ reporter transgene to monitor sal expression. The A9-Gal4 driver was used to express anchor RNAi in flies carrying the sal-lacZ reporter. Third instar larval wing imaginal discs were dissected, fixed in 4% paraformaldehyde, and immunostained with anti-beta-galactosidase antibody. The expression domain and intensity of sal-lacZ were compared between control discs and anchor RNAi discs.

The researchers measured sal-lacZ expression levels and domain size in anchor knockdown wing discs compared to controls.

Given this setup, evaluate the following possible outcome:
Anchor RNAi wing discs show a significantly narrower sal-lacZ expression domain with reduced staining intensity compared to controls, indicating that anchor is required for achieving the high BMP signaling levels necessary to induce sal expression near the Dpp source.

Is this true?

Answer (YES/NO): NO